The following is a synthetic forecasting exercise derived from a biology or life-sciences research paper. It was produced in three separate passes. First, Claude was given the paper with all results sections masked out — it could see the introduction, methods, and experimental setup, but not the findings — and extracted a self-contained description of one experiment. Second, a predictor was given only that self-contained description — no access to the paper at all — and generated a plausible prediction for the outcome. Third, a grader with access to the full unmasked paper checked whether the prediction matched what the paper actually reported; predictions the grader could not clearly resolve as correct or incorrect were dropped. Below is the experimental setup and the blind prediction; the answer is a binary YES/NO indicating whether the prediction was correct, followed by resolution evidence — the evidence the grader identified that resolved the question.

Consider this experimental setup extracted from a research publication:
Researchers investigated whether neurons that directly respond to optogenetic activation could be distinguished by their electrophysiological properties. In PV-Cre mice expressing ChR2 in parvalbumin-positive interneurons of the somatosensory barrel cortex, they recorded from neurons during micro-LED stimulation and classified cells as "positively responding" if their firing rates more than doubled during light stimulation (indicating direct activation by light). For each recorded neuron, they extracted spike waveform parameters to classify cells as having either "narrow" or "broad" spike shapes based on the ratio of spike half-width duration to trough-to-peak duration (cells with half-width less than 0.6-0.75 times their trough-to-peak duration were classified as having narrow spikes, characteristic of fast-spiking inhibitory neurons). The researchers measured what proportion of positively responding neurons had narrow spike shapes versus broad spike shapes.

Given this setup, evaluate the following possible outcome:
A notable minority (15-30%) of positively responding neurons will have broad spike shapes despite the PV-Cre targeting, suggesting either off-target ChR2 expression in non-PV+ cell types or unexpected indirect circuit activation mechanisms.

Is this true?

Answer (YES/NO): YES